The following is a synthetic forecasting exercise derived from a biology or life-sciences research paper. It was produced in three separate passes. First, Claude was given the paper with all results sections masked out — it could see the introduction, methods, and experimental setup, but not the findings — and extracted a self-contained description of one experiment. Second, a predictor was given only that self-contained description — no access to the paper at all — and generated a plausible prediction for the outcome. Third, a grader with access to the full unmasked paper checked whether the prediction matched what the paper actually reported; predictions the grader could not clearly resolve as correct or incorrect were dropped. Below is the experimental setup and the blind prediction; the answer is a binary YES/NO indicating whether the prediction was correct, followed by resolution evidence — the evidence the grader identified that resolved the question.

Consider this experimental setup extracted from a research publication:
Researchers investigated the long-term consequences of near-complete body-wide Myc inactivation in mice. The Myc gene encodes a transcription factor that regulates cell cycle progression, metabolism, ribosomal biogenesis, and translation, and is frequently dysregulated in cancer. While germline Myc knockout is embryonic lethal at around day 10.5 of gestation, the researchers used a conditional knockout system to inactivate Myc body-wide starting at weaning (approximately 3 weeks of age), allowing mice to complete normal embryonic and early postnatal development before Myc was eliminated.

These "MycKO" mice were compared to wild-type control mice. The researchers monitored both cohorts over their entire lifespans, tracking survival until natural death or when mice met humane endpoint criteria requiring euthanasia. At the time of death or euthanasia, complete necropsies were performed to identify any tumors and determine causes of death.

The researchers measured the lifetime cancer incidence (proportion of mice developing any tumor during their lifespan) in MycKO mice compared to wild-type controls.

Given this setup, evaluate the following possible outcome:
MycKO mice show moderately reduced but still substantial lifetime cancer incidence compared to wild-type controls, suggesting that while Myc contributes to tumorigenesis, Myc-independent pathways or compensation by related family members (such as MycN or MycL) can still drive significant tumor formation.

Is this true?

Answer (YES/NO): NO